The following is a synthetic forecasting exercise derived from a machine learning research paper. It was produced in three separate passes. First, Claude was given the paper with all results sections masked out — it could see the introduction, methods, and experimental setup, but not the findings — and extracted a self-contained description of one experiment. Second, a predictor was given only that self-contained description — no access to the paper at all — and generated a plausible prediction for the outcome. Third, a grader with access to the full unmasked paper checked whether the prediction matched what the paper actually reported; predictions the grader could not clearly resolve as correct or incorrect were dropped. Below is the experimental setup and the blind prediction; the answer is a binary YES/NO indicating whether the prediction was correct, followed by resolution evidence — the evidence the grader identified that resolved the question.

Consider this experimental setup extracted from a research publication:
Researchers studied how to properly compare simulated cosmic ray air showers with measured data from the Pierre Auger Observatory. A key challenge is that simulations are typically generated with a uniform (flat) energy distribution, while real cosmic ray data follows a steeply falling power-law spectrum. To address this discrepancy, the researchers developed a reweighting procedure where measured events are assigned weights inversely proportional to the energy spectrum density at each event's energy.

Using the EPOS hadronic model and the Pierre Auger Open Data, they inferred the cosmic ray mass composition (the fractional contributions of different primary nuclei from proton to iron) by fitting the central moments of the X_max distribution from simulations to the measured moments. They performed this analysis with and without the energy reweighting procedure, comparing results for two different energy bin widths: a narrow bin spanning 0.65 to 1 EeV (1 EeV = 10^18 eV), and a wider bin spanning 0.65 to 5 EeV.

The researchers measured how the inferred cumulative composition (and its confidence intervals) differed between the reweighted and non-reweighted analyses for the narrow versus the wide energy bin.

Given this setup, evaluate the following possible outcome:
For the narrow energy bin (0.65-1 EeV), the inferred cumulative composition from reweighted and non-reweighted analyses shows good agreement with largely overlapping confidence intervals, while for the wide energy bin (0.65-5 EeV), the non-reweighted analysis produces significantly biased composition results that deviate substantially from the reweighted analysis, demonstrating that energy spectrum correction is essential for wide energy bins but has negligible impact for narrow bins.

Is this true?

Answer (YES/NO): YES